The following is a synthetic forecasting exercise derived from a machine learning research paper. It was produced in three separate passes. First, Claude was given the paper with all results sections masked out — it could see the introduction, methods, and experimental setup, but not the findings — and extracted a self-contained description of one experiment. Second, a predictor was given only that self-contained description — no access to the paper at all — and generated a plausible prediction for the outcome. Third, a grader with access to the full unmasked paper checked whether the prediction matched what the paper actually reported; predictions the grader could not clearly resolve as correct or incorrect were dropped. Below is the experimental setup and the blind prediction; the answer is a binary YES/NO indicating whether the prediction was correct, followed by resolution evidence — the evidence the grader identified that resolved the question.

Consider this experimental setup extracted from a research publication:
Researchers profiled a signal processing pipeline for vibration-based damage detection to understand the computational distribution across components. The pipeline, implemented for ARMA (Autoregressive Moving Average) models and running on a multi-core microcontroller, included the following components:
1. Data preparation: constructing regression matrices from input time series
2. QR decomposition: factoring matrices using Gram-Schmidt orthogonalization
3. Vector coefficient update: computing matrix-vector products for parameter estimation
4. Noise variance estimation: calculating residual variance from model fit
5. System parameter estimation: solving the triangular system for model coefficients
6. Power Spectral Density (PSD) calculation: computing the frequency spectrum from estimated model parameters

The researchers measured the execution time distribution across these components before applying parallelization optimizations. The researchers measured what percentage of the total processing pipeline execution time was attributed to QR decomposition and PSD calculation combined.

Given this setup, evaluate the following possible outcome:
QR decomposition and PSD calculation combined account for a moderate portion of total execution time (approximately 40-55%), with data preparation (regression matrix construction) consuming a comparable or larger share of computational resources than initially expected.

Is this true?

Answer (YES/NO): NO